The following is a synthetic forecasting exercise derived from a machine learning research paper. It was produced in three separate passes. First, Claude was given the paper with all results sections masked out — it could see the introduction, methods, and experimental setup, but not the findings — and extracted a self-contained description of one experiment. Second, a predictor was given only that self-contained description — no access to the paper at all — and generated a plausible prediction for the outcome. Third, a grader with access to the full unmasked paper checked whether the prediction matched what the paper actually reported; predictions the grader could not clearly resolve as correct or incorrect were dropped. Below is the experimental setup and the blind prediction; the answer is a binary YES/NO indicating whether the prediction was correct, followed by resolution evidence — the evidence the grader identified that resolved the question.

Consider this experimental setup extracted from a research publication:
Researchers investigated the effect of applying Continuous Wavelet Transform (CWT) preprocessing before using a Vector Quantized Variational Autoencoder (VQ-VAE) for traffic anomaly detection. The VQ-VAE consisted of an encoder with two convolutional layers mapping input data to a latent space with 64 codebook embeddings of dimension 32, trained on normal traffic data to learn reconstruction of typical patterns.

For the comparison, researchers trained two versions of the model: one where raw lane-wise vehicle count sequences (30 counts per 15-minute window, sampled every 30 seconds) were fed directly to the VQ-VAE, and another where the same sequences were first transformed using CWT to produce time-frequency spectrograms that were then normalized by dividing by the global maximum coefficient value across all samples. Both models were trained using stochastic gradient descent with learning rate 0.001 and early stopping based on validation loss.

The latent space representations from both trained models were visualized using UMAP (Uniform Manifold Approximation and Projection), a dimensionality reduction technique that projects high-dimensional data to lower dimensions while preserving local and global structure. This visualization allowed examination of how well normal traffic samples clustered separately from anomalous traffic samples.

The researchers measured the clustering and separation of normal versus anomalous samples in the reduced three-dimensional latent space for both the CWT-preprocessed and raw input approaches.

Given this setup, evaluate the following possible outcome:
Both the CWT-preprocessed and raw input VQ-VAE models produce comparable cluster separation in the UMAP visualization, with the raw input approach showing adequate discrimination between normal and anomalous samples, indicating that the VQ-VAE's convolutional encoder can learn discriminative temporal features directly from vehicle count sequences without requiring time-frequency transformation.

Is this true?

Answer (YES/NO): NO